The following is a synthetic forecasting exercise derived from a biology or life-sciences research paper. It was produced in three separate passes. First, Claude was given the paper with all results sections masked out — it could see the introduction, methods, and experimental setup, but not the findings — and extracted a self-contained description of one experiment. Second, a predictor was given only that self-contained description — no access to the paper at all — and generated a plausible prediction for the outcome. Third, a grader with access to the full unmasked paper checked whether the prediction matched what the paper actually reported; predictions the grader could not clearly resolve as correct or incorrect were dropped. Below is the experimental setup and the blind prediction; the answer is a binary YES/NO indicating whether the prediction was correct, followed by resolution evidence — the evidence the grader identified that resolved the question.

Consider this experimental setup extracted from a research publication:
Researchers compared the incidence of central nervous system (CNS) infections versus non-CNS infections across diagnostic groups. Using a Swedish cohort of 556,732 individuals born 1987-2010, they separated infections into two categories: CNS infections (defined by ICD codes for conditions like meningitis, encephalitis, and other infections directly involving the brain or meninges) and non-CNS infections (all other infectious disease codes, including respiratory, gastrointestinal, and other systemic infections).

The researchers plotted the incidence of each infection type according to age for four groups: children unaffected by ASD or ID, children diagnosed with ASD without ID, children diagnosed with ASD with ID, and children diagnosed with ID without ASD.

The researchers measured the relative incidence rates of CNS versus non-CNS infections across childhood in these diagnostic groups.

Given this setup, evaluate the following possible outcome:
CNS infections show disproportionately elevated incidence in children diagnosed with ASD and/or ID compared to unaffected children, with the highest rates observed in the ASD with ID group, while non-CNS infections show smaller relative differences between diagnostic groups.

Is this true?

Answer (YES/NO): NO